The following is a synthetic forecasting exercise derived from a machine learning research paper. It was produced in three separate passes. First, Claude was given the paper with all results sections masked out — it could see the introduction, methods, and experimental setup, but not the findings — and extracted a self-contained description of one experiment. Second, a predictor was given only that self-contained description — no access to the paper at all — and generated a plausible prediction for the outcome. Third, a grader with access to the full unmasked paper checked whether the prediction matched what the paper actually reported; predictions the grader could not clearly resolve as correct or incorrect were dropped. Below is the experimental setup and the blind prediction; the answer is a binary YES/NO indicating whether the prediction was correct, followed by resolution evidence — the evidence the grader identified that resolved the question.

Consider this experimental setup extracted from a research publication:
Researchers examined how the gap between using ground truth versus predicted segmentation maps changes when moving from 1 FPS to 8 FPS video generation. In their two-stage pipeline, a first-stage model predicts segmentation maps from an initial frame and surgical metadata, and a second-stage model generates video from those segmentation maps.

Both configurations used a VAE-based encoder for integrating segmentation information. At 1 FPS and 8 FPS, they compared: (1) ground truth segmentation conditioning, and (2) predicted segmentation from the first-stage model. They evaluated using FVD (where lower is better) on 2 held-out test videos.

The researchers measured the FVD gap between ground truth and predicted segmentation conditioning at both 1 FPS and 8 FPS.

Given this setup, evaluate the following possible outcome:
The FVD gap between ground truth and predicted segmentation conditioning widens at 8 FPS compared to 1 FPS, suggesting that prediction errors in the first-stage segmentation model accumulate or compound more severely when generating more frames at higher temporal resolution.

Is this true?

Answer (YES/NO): NO